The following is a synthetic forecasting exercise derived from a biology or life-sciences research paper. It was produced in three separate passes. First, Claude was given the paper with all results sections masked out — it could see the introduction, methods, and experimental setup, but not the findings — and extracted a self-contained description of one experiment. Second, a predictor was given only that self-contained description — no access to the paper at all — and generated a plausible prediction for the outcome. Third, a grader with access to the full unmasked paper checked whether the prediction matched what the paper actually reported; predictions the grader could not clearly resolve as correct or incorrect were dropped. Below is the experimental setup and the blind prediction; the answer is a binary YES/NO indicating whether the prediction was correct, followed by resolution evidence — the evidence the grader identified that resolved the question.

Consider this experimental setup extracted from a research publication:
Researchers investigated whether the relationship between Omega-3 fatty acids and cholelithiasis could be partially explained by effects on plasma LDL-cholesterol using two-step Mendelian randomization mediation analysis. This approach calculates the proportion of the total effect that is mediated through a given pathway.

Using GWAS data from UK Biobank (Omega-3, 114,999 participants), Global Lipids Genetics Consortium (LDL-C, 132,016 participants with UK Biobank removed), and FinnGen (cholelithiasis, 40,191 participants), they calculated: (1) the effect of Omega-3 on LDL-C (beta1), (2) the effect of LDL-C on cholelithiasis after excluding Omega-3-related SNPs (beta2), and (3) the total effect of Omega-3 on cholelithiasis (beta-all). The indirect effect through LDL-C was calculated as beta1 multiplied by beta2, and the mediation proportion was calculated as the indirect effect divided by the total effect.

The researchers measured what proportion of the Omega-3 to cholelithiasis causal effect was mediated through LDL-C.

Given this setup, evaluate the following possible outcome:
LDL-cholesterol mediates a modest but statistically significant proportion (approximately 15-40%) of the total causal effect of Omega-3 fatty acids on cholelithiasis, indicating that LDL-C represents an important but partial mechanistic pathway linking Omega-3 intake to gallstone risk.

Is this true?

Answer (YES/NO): YES